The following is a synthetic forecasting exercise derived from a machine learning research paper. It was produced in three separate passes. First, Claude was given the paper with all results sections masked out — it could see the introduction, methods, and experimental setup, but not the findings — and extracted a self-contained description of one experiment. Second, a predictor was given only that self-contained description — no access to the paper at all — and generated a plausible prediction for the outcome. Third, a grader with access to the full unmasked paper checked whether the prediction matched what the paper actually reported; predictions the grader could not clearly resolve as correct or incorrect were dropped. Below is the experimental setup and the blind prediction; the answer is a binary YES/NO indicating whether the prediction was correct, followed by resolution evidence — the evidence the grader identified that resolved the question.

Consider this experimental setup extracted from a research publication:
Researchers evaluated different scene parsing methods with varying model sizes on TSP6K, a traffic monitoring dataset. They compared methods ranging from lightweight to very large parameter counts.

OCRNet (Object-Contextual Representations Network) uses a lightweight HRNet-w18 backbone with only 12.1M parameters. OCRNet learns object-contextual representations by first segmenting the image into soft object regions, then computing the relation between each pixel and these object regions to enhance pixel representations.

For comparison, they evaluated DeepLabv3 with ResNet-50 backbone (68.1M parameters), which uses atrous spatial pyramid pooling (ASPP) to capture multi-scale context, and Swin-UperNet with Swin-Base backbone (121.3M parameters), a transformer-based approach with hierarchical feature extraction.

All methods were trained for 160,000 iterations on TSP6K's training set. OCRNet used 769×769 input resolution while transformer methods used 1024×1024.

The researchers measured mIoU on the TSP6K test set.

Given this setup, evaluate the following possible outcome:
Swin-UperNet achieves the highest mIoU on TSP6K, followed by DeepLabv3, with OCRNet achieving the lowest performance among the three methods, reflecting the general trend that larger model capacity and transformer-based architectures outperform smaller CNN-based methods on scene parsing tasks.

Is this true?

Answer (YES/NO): NO